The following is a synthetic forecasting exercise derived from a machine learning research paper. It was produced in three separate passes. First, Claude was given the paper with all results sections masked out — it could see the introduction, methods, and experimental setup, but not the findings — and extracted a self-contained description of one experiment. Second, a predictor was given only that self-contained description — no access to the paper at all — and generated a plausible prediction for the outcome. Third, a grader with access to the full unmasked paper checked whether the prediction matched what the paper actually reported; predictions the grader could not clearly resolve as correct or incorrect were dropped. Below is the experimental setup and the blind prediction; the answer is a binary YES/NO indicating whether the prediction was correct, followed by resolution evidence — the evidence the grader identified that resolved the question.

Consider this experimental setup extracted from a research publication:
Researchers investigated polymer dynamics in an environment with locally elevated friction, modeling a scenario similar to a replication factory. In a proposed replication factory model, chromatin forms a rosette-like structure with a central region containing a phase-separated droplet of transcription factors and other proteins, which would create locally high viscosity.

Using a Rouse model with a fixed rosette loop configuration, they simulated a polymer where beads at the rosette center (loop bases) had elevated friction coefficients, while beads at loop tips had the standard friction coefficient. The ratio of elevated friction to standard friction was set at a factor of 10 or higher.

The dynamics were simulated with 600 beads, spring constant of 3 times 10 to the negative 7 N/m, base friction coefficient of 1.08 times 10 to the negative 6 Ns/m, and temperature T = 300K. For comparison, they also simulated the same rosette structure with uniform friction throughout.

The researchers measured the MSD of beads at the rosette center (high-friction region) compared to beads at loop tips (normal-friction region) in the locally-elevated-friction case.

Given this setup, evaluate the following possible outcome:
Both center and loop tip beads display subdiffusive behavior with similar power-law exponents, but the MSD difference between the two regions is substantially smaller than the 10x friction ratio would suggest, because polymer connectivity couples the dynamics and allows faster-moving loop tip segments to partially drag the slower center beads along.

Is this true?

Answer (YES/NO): NO